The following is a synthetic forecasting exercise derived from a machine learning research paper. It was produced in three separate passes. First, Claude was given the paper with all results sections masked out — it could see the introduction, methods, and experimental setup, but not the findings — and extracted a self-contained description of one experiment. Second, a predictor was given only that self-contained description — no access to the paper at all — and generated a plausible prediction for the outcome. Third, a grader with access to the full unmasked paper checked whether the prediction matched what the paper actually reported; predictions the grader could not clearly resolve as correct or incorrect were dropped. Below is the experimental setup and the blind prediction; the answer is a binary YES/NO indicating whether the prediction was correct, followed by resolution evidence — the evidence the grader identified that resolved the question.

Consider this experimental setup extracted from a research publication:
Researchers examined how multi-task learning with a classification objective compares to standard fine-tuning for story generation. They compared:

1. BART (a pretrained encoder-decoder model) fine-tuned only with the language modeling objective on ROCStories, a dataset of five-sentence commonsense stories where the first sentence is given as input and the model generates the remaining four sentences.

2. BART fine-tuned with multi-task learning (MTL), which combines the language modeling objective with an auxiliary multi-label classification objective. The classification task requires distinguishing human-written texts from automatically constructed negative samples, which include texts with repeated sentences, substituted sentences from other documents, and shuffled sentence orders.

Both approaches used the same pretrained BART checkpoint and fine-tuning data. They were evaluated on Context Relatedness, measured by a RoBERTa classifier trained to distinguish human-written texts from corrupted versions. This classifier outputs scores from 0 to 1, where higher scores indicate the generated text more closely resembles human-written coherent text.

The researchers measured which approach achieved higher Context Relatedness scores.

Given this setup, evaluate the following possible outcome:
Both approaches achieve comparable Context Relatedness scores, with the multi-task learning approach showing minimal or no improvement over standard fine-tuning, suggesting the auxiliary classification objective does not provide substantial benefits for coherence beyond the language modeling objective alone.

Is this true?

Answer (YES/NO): NO